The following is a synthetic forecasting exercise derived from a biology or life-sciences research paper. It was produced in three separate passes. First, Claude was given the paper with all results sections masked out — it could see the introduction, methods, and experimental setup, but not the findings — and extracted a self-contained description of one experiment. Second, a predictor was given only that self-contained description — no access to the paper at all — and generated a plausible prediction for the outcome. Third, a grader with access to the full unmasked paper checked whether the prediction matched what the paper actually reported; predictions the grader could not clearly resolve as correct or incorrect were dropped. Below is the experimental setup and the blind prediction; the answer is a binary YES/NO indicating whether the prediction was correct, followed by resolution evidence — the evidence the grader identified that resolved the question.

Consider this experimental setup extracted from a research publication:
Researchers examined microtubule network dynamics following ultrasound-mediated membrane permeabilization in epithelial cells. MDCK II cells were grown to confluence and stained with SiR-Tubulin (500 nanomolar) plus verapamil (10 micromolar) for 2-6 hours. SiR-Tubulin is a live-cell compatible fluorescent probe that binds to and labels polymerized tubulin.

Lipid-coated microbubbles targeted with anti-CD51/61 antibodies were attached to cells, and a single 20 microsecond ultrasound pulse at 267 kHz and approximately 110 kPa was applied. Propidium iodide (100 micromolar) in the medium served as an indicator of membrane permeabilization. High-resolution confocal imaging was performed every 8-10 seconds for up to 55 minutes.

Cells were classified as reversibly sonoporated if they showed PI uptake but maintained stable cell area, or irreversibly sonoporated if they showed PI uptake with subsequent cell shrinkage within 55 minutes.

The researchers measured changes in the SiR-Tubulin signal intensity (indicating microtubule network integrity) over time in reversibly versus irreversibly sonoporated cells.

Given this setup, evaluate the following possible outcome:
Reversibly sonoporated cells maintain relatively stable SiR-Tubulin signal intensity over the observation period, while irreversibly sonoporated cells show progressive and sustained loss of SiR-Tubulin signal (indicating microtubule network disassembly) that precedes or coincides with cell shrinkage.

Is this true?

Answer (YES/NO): NO